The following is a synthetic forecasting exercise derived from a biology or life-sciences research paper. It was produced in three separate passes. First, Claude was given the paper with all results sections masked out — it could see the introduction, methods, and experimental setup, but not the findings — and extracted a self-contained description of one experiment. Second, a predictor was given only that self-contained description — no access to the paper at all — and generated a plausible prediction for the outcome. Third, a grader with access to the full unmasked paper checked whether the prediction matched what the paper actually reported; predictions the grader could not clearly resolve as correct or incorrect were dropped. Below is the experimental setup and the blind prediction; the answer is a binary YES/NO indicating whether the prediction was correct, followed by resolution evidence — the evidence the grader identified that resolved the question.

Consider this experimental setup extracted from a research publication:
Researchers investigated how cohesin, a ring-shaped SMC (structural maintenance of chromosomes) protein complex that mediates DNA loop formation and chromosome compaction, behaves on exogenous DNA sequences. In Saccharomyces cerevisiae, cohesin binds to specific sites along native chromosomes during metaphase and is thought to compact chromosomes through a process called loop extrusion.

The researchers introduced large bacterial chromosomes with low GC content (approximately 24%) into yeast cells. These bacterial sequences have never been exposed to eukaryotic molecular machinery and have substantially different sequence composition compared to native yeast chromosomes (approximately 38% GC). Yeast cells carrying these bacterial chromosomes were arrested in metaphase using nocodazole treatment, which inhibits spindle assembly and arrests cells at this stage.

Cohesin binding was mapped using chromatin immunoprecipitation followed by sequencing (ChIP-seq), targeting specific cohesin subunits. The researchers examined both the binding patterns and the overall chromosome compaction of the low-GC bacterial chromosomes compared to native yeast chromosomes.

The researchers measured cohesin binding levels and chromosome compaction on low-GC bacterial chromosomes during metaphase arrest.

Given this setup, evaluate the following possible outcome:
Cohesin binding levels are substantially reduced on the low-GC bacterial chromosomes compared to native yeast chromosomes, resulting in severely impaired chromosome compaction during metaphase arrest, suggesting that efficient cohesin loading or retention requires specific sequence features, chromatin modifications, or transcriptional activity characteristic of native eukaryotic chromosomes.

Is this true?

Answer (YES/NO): NO